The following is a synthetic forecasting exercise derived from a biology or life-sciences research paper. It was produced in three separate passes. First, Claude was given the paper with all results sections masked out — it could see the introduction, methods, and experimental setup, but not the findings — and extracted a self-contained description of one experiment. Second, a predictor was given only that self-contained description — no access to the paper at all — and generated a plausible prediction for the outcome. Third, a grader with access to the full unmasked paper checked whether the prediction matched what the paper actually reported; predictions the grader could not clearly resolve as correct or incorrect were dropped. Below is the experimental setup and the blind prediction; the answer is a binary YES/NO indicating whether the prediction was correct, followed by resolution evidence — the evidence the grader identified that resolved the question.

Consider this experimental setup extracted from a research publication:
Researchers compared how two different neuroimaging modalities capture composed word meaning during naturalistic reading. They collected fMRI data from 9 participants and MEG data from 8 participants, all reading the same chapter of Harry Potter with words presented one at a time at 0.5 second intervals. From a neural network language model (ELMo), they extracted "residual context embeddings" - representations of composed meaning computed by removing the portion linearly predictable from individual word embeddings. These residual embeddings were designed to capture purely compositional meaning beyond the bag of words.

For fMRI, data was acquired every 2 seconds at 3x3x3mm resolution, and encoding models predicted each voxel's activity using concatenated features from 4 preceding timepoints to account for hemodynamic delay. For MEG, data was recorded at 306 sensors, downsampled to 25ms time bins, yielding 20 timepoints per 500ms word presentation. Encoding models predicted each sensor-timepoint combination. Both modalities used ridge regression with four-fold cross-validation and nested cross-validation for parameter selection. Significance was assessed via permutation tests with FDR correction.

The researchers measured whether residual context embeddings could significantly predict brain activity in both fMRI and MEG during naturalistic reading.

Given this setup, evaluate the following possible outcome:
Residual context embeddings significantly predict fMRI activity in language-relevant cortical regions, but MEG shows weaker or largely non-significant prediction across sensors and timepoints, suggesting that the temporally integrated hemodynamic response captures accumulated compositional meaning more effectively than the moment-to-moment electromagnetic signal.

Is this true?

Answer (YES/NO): YES